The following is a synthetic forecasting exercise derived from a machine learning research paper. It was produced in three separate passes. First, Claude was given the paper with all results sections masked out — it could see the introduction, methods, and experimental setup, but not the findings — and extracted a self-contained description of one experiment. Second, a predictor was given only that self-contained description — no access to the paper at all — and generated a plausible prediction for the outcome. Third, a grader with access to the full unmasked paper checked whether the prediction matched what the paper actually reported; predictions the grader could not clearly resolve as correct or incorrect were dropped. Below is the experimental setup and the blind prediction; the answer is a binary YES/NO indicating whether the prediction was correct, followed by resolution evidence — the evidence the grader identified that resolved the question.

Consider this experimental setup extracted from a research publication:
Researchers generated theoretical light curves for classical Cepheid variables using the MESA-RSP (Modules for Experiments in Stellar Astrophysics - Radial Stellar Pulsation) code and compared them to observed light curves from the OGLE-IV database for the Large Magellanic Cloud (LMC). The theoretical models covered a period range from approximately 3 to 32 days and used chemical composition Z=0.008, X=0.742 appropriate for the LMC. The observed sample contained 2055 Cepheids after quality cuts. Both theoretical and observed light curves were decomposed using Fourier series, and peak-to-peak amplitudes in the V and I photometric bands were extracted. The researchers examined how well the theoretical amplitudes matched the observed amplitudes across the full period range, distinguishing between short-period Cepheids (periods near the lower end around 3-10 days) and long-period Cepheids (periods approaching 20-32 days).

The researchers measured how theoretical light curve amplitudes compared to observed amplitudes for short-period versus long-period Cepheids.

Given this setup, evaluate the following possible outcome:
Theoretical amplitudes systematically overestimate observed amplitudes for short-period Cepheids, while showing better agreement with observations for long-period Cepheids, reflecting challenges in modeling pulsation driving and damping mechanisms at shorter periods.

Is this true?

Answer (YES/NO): NO